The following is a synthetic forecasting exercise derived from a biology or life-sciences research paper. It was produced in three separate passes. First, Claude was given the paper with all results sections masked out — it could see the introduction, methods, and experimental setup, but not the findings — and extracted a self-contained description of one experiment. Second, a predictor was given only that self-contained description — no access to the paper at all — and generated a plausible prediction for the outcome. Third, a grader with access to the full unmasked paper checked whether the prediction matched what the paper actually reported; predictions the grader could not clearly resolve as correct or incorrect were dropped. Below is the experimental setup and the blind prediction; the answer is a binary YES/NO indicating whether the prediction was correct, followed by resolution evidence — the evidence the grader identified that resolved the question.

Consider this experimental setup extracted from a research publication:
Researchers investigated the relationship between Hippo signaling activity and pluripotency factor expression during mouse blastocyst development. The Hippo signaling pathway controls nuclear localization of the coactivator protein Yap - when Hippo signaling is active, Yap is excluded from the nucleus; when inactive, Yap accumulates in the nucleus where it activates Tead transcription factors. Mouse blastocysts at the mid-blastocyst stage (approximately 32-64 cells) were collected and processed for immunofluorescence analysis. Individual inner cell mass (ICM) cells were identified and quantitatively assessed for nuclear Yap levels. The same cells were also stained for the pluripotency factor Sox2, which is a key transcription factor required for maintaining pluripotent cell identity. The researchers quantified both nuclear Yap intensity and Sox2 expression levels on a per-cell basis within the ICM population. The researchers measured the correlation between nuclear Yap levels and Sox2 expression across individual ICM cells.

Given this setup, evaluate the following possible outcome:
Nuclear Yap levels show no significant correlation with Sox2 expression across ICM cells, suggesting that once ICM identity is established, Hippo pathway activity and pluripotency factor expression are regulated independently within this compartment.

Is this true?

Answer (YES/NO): NO